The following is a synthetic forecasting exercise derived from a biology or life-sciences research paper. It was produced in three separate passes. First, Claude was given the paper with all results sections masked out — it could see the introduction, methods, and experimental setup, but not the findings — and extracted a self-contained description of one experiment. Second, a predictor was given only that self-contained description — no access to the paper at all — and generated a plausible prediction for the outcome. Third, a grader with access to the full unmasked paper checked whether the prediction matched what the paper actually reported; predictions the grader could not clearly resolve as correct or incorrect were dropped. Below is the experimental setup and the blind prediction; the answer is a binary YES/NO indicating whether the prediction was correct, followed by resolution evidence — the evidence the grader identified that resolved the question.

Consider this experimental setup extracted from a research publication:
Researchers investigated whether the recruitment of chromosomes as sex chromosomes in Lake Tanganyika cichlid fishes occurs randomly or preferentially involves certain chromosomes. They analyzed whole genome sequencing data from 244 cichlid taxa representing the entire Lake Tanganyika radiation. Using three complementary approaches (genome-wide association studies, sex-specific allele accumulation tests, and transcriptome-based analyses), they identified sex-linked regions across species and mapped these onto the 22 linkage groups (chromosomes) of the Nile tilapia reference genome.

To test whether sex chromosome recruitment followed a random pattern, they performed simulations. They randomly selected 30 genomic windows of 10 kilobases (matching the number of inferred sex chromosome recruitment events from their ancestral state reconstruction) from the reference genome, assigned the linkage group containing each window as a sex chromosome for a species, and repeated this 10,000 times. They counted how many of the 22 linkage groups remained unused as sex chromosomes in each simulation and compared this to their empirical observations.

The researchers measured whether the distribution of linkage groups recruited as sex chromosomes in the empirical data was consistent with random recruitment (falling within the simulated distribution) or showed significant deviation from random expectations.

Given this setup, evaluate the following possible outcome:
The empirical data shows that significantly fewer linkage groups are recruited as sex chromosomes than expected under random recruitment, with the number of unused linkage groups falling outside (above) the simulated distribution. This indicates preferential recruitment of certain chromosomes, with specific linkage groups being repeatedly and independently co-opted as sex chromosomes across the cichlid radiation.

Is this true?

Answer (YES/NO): YES